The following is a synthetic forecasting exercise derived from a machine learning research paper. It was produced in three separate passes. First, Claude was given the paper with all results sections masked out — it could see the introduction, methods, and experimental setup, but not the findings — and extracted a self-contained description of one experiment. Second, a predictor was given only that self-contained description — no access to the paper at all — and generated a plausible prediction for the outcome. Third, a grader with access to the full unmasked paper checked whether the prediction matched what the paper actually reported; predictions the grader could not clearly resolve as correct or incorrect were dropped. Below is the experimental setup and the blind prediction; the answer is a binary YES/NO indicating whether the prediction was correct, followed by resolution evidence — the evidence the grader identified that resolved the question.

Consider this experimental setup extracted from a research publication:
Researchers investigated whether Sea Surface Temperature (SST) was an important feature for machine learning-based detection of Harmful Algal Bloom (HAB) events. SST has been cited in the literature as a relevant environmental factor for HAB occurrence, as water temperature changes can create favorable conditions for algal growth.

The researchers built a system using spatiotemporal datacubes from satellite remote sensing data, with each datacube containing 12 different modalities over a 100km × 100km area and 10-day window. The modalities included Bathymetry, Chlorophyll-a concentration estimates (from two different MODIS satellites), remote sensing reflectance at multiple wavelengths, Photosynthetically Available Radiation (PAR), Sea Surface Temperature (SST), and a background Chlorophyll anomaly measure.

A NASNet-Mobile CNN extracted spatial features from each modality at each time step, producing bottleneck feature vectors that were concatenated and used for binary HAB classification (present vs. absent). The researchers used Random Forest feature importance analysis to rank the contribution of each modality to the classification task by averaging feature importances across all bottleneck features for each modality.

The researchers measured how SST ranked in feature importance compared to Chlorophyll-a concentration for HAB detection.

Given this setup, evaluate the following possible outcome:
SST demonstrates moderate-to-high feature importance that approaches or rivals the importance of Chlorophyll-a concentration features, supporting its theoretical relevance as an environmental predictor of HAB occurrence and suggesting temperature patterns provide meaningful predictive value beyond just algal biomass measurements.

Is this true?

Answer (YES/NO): NO